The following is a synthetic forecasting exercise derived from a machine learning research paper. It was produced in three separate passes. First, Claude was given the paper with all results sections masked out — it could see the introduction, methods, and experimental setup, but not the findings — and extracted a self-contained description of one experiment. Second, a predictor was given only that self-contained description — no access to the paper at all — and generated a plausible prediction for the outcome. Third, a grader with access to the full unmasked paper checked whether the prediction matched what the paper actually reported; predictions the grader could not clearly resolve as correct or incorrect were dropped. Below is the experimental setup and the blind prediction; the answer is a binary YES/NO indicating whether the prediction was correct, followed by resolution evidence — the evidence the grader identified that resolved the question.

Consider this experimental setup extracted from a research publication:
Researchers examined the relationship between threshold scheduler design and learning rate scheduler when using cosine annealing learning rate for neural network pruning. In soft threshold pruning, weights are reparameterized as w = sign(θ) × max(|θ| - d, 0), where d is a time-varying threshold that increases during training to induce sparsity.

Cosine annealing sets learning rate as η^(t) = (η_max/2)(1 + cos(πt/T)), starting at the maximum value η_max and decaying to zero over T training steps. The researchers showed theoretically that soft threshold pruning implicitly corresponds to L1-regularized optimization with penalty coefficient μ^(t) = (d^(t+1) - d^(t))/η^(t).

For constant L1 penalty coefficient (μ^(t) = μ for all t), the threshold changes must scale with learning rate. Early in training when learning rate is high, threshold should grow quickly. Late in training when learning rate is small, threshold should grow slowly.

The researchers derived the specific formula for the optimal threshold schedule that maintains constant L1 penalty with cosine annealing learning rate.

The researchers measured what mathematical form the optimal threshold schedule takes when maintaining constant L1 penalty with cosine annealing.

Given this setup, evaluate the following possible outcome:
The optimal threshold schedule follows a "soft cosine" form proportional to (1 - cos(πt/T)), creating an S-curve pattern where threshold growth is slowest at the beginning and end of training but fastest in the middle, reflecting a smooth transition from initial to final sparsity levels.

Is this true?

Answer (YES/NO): NO